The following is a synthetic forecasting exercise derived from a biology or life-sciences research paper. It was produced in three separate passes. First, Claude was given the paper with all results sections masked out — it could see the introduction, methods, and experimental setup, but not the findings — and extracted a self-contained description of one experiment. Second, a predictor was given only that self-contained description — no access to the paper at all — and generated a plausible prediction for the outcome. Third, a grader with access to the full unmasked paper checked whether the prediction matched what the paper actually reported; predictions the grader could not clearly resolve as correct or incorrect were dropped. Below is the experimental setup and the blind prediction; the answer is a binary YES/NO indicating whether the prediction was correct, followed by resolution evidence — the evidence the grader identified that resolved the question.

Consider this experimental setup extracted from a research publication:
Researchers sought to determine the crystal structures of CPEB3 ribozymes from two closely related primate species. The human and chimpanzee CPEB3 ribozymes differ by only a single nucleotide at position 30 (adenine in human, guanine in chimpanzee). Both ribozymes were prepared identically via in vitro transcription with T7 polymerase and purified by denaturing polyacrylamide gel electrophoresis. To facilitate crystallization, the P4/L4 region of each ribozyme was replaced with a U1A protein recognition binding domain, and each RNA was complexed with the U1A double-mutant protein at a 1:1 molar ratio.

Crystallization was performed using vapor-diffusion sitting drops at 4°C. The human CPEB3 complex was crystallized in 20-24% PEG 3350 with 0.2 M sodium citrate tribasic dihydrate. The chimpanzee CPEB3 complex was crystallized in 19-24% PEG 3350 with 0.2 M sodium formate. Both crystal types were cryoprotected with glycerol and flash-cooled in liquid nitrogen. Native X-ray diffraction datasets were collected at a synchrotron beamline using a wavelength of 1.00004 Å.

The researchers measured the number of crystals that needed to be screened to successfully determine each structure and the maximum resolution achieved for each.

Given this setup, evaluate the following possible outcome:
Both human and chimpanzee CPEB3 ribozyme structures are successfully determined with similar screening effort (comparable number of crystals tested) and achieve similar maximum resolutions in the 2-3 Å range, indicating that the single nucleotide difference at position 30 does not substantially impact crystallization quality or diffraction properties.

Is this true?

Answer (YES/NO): NO